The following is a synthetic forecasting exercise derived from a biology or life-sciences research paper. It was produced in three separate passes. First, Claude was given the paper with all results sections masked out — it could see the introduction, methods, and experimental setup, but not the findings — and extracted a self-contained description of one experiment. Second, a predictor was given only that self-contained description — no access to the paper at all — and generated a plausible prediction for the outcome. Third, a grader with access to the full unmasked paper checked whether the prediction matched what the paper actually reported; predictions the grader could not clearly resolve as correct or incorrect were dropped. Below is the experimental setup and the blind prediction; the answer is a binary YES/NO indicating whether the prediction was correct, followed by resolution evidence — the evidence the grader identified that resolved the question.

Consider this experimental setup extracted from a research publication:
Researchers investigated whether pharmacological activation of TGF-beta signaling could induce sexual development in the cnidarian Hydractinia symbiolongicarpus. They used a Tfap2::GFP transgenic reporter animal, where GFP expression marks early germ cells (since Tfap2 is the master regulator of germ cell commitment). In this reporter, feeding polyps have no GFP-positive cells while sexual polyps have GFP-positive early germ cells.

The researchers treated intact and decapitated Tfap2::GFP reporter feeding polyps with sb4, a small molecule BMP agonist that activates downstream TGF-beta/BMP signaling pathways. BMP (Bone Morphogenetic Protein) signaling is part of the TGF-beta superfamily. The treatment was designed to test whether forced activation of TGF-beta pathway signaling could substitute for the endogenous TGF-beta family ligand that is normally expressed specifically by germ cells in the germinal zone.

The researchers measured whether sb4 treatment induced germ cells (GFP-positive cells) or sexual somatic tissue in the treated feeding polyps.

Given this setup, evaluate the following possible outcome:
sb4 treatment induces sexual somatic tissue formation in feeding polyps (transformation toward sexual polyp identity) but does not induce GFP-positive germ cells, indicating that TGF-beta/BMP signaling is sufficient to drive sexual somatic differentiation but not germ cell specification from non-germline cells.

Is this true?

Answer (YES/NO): NO